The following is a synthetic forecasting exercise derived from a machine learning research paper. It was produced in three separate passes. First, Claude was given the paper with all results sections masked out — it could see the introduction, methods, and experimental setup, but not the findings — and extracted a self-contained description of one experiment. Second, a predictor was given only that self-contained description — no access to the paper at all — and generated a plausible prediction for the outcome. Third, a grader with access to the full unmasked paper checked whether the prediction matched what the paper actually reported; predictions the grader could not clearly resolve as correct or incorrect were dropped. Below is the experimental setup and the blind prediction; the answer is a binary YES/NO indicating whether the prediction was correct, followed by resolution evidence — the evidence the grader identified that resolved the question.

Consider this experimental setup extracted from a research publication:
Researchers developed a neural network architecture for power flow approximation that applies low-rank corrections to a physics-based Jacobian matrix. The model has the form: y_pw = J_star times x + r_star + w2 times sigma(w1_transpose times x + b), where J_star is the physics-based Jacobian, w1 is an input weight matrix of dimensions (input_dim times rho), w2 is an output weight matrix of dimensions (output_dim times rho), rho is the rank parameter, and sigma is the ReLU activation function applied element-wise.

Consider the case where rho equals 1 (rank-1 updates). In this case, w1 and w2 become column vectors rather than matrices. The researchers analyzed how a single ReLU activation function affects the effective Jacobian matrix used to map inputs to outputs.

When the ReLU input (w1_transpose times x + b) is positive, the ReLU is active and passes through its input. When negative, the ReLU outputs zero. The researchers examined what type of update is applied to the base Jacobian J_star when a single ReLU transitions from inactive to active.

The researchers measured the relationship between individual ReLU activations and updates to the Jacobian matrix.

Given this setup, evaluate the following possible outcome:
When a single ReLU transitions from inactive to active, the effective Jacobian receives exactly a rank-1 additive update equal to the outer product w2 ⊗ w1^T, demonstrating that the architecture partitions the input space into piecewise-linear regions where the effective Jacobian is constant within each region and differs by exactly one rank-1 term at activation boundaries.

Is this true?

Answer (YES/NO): YES